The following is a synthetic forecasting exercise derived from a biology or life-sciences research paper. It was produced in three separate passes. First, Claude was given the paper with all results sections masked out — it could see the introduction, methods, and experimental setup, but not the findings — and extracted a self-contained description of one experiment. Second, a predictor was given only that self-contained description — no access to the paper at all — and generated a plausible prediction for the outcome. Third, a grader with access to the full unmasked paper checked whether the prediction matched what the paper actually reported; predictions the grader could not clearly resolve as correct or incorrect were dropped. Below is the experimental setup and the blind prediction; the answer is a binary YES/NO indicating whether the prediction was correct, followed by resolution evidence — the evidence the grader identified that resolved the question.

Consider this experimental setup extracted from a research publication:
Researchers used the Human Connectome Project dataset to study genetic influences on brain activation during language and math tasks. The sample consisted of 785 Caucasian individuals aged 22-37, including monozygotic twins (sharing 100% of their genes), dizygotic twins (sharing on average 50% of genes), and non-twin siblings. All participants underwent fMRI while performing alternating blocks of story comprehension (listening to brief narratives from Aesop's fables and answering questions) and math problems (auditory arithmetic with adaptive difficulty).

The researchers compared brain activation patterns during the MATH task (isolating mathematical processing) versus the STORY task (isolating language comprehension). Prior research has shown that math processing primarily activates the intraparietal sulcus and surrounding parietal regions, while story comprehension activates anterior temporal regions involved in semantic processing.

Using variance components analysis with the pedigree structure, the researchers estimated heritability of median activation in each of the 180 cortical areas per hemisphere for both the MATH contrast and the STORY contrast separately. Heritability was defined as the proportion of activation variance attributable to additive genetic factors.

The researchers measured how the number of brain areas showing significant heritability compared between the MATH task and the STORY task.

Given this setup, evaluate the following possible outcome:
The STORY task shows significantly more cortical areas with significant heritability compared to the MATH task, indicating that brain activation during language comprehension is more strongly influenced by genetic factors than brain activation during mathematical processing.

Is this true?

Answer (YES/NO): NO